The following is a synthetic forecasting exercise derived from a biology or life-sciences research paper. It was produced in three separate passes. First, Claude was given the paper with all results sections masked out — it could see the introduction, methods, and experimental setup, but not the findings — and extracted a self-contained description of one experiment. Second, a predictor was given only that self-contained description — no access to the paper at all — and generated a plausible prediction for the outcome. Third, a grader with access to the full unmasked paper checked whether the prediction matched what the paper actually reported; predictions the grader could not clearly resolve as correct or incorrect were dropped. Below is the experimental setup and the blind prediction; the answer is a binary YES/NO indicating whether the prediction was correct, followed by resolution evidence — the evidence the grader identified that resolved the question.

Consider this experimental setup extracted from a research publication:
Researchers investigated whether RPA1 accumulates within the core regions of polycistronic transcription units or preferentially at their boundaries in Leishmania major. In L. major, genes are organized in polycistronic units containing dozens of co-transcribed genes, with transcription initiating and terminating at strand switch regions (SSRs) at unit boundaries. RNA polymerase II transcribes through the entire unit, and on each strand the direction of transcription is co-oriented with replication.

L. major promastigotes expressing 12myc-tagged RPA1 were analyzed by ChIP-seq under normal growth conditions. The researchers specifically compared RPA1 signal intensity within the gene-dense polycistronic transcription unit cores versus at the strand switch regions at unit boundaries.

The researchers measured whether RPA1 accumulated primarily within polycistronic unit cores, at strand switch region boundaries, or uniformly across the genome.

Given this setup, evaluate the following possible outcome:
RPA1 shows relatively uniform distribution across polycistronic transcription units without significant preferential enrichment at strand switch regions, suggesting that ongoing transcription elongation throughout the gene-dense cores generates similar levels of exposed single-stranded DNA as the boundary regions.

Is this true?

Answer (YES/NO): NO